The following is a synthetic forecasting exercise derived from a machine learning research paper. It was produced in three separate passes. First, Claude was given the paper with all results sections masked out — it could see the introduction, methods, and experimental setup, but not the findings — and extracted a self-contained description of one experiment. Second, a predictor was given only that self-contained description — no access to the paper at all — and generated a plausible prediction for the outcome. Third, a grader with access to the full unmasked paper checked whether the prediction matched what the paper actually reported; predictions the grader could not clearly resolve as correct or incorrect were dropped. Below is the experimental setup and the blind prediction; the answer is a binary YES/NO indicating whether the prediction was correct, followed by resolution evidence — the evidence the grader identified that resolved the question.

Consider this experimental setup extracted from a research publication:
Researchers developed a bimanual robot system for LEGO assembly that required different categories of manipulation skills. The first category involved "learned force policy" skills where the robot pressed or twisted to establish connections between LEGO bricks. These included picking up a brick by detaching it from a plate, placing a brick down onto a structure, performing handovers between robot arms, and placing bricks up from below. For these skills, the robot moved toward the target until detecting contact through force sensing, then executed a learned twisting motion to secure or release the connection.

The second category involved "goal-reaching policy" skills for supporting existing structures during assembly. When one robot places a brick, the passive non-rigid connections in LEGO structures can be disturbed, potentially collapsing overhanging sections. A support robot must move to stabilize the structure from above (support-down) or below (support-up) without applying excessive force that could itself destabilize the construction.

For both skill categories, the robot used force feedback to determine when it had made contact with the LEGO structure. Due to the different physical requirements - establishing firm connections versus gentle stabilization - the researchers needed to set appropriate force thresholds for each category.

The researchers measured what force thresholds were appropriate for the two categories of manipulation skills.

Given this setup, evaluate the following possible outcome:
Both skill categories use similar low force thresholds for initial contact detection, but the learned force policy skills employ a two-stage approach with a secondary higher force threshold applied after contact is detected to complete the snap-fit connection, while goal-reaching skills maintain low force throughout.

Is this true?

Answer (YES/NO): NO